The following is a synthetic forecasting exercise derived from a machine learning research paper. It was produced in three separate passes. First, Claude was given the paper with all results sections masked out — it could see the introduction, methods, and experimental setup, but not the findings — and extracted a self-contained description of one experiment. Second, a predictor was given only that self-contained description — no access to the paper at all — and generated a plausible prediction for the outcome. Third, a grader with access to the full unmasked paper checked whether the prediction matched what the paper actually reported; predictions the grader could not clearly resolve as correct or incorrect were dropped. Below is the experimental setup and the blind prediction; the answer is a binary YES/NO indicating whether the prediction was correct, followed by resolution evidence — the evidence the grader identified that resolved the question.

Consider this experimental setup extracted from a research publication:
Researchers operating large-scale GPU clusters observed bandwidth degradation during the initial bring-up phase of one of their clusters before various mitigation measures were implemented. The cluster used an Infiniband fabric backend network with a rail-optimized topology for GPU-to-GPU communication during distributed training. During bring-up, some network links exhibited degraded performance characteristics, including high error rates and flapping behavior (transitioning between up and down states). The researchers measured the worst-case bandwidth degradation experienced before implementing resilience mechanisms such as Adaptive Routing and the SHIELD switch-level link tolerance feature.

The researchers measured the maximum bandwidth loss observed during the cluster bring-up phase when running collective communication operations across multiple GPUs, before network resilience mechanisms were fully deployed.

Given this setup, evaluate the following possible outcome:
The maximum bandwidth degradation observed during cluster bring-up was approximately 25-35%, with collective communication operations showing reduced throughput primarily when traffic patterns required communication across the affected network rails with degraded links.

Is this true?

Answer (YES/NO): NO